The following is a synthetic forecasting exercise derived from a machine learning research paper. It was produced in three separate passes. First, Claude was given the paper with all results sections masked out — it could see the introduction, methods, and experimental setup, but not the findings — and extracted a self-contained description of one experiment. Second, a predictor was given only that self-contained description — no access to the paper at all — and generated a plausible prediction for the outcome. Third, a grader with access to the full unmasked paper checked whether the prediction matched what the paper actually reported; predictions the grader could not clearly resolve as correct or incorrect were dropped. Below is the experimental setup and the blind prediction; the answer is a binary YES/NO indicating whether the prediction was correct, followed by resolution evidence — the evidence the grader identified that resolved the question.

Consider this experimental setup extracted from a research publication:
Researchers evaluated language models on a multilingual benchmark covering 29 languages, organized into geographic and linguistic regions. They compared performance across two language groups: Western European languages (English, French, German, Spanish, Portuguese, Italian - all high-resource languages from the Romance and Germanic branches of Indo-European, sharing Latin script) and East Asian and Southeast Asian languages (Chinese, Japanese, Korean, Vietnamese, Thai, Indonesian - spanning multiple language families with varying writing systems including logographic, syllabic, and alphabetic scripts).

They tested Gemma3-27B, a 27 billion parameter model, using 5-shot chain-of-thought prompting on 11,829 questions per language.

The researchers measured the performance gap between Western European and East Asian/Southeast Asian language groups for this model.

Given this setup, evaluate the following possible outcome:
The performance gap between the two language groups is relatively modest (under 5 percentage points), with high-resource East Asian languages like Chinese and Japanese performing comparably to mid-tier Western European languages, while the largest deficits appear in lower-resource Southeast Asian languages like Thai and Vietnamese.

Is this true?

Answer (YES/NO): NO